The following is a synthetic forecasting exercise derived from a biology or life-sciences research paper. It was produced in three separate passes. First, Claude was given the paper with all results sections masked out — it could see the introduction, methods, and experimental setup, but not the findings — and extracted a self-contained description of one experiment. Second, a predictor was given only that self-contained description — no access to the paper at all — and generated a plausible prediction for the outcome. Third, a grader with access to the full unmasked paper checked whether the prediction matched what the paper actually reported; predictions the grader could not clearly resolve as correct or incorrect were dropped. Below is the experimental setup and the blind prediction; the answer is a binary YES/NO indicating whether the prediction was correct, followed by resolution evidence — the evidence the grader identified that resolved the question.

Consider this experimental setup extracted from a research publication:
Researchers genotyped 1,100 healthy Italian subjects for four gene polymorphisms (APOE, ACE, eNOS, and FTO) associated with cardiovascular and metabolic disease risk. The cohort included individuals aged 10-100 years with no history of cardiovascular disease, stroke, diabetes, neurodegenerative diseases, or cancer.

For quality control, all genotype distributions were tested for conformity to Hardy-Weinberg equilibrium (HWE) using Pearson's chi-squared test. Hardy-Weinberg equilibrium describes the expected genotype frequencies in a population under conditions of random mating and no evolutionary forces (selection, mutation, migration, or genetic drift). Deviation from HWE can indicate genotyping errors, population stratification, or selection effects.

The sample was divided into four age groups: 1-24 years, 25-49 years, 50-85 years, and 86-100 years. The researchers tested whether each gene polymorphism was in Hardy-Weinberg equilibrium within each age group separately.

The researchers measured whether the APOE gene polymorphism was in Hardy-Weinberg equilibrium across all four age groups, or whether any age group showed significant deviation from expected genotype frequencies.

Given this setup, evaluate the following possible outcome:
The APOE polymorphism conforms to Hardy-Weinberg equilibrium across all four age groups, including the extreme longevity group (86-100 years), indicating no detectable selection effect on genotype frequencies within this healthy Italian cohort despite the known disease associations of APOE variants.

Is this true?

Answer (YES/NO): YES